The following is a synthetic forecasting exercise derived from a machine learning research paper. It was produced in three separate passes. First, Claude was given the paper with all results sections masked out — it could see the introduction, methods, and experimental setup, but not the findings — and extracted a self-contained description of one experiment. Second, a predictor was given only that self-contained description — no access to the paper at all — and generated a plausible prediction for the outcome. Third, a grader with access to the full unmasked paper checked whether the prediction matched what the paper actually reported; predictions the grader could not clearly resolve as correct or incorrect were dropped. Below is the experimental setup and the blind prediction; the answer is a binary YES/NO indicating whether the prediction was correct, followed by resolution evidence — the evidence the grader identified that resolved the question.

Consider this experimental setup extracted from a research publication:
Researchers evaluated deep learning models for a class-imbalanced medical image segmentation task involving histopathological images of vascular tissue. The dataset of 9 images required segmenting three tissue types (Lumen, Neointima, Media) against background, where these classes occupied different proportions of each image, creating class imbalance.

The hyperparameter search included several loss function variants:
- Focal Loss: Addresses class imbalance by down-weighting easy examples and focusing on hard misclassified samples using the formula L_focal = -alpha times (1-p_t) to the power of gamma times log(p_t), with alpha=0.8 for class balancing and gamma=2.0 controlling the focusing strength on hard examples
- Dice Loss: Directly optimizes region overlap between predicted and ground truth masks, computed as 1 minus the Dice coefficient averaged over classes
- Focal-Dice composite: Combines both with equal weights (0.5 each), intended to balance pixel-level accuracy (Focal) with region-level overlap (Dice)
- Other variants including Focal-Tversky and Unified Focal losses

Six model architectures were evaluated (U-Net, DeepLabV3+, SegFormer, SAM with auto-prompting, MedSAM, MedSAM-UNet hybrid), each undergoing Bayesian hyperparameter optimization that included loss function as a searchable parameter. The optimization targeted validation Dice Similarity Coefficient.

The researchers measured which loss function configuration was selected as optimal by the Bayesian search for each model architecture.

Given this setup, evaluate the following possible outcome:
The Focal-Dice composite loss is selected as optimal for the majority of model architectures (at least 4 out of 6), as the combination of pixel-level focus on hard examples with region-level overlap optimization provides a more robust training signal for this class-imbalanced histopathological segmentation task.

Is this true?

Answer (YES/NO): YES